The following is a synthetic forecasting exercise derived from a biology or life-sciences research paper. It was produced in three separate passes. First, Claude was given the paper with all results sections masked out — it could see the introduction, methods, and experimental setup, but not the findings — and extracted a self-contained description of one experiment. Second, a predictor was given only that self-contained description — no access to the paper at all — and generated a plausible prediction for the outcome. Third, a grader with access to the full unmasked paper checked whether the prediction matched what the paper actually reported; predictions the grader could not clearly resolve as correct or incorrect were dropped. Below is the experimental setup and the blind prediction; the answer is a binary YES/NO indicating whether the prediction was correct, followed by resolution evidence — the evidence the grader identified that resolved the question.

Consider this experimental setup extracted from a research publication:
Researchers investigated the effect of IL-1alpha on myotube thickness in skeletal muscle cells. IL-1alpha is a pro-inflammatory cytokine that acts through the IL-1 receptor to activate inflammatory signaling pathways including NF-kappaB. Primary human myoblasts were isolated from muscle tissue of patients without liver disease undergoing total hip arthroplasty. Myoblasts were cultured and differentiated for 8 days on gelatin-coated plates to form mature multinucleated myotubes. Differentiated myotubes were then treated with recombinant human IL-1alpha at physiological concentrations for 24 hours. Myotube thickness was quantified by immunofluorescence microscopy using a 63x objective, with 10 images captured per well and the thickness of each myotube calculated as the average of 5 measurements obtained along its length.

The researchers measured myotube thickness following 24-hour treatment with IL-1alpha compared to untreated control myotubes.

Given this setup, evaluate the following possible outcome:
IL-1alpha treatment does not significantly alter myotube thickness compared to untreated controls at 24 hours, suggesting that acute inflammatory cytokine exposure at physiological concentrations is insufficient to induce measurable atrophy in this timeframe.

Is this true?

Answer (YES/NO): NO